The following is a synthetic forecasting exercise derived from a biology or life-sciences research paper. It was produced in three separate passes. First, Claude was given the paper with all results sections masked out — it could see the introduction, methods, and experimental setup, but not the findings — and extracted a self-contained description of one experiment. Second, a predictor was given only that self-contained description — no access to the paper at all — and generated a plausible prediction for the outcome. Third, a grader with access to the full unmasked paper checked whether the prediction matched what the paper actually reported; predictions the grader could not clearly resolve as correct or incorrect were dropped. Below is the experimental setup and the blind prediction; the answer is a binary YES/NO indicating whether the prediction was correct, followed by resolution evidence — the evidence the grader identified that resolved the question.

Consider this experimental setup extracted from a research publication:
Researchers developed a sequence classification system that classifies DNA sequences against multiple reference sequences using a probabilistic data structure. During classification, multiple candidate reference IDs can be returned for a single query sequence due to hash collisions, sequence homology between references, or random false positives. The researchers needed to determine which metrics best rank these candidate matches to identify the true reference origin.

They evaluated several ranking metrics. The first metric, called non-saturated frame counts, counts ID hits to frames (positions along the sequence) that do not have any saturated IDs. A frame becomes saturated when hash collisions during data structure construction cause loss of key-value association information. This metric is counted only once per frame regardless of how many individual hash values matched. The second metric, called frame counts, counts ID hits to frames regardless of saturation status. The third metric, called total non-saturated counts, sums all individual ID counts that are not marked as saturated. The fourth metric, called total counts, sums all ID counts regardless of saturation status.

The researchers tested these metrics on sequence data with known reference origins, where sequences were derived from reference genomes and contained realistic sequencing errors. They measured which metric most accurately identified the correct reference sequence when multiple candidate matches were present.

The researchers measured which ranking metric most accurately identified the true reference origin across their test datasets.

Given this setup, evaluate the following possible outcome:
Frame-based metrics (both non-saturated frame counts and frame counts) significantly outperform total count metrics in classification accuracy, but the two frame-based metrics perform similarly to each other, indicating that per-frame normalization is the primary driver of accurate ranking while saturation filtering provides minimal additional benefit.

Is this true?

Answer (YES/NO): NO